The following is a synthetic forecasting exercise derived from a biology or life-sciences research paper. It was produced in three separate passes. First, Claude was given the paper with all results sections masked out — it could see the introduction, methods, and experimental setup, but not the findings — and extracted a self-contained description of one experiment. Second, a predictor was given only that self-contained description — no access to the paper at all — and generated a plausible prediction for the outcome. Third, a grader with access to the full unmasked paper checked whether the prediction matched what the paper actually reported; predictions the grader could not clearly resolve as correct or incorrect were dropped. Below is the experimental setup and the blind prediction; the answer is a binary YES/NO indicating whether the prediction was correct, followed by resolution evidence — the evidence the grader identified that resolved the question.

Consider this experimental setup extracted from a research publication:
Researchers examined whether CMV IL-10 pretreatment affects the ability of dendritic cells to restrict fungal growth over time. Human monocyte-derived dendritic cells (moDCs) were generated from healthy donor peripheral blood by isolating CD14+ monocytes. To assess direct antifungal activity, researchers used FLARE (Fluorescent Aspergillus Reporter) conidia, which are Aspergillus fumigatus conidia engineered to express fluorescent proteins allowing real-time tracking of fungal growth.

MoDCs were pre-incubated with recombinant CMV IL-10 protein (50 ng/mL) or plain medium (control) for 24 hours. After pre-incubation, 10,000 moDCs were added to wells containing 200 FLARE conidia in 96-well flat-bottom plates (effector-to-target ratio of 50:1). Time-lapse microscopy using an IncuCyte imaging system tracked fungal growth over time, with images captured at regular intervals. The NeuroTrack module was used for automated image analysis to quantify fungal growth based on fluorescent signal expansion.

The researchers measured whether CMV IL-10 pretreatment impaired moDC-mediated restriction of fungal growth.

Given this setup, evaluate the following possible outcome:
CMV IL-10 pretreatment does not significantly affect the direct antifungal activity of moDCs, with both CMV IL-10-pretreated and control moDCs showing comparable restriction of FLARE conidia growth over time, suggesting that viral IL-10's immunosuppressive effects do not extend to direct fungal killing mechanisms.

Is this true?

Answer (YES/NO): YES